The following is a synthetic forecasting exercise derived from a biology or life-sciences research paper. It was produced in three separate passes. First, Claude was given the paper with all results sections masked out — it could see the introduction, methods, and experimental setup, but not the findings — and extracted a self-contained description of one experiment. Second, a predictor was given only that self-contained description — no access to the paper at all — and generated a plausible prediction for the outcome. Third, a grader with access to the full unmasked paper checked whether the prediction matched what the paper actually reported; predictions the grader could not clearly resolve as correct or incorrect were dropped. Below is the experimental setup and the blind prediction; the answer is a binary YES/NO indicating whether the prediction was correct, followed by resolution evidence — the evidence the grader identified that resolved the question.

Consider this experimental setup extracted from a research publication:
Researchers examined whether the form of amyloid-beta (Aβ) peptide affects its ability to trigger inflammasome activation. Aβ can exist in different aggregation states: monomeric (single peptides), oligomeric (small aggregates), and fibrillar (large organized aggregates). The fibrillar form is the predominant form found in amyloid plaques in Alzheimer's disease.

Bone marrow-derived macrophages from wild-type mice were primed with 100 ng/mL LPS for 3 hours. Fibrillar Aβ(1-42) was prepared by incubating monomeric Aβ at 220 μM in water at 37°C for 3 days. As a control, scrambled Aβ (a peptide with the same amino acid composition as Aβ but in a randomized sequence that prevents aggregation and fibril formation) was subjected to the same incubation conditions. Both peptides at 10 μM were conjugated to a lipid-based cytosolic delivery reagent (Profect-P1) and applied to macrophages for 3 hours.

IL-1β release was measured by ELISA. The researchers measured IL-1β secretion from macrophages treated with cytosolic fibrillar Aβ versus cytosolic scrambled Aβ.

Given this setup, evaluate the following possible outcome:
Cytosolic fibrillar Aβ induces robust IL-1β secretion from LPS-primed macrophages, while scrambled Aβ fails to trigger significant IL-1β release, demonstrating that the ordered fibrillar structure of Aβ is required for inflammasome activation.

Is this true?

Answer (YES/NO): NO